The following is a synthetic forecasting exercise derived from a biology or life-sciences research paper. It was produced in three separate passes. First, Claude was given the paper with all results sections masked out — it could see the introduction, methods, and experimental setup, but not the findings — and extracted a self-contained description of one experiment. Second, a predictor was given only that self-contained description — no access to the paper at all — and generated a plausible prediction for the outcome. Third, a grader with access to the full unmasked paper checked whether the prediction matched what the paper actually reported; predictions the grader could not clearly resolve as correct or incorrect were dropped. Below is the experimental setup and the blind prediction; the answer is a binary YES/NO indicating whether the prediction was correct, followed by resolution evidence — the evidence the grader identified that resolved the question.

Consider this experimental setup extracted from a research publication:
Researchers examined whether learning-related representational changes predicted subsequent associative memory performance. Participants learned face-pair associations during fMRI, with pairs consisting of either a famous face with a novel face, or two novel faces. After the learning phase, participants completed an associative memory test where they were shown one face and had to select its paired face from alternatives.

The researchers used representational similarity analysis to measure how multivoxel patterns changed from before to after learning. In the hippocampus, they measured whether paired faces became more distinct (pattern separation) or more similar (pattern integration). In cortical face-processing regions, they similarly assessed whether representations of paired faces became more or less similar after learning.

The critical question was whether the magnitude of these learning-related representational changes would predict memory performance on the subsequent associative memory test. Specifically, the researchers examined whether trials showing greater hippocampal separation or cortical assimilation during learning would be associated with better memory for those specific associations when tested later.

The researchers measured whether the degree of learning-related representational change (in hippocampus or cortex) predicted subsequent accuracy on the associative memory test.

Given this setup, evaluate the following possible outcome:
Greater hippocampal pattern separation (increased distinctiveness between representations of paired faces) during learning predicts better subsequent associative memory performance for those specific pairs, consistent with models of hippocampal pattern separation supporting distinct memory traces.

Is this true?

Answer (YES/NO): NO